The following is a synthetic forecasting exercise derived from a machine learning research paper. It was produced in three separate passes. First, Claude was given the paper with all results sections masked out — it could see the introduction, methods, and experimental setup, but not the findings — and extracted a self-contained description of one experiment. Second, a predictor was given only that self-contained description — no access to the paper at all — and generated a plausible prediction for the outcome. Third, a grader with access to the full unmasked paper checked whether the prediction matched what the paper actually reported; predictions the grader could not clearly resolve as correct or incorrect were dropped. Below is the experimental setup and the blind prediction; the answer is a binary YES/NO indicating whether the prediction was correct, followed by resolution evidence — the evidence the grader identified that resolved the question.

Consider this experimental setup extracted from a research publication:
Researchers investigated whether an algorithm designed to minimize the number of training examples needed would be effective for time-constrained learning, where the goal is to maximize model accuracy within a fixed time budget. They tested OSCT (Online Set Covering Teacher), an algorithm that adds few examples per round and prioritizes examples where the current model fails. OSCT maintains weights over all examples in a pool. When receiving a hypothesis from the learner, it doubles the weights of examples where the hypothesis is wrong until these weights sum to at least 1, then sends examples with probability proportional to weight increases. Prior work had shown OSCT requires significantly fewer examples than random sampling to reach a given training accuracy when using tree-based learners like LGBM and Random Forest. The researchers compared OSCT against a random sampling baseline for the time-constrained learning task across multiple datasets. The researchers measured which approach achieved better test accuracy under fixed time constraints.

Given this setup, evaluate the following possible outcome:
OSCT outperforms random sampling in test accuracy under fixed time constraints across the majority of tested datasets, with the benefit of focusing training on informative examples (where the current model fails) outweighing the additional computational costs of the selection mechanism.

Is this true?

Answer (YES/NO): NO